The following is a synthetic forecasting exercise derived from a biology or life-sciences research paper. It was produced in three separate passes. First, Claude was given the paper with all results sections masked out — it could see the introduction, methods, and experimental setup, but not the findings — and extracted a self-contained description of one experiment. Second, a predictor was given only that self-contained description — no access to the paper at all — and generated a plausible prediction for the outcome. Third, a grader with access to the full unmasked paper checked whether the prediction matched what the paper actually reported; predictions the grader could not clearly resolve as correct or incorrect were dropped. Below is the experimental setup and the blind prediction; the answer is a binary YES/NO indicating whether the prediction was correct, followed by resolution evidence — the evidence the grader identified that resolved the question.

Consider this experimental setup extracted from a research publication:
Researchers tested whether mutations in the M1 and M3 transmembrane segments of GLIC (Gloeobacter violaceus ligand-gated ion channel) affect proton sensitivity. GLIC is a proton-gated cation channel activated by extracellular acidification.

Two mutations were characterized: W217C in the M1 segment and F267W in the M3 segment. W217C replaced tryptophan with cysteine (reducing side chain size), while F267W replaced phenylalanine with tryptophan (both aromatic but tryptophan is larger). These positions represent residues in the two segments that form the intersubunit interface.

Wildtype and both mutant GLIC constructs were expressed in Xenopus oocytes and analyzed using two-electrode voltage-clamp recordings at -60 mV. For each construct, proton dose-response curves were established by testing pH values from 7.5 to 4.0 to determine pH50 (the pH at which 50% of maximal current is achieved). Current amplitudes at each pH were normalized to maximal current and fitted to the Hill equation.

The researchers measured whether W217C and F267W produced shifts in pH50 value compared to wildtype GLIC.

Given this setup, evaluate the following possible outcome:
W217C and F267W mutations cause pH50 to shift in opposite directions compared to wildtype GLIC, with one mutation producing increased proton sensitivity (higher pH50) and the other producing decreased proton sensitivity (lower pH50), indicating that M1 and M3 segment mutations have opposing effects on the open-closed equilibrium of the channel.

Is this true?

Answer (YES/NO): YES